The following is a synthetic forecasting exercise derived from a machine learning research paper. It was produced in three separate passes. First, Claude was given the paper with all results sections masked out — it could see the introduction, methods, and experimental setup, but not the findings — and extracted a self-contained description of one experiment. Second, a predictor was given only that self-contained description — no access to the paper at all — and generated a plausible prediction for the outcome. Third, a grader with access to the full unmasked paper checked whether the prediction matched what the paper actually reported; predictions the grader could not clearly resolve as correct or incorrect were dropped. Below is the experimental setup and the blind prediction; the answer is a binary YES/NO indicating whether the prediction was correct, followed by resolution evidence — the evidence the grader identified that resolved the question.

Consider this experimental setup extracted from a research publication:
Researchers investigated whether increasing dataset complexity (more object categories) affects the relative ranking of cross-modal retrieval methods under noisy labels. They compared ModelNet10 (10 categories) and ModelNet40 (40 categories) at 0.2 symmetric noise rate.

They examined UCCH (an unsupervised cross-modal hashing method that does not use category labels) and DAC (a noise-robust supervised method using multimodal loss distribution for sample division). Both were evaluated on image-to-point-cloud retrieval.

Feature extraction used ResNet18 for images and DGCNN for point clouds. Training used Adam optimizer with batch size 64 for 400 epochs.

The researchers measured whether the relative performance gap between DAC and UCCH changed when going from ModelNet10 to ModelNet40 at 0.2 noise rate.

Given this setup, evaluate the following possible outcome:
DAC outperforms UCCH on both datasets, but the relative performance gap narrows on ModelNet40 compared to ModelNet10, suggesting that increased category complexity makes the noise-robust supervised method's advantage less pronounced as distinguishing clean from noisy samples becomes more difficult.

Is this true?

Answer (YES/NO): NO